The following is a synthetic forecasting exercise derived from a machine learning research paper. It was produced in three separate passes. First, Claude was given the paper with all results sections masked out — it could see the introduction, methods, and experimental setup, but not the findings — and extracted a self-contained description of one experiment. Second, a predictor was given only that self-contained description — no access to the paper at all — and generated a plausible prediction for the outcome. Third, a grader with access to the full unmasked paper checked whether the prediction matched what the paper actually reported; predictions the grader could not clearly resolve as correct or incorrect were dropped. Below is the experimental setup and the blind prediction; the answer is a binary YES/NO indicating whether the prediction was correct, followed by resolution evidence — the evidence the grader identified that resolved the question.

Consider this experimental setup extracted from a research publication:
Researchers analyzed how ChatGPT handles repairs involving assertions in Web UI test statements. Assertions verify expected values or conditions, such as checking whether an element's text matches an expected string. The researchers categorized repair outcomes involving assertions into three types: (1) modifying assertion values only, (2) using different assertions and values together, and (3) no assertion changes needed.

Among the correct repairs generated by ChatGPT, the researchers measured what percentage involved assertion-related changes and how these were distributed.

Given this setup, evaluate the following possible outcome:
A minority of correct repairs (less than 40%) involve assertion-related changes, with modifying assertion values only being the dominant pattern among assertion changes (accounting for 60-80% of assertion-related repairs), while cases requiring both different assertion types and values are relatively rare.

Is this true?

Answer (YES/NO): NO